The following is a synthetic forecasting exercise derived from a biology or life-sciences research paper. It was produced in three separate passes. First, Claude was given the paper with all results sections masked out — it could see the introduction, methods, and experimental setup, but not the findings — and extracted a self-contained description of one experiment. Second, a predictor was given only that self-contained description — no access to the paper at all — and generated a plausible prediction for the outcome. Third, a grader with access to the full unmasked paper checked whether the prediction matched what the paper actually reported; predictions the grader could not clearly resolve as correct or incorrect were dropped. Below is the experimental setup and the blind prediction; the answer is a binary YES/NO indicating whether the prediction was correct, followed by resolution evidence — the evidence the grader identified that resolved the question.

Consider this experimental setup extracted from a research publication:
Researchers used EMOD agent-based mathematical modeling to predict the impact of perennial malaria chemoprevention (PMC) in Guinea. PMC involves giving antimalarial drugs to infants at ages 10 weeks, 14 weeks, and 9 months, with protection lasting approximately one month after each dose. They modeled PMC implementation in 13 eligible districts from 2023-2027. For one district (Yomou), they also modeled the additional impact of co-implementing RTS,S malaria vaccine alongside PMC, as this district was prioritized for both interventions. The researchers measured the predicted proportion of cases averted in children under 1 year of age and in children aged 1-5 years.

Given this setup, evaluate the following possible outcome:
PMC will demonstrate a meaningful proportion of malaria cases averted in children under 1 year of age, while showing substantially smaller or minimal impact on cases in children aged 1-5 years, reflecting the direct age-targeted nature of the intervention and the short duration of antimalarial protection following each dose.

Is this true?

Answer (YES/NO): YES